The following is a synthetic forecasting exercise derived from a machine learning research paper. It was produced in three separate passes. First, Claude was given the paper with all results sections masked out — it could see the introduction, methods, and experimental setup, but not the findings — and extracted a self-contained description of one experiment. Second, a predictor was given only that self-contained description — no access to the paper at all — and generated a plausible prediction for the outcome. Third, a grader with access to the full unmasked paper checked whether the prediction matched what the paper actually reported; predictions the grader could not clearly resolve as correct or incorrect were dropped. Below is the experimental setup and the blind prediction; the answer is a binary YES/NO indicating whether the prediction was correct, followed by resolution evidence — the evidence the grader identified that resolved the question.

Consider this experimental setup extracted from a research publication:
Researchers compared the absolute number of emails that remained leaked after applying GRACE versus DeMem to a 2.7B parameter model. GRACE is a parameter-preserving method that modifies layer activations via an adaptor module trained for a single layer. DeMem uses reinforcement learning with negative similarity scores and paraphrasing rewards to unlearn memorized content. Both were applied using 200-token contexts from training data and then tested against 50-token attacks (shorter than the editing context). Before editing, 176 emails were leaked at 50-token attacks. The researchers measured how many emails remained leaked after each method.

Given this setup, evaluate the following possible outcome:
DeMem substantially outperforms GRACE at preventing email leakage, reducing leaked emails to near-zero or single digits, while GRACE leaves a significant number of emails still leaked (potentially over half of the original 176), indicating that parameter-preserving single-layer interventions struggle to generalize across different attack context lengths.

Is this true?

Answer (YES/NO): NO